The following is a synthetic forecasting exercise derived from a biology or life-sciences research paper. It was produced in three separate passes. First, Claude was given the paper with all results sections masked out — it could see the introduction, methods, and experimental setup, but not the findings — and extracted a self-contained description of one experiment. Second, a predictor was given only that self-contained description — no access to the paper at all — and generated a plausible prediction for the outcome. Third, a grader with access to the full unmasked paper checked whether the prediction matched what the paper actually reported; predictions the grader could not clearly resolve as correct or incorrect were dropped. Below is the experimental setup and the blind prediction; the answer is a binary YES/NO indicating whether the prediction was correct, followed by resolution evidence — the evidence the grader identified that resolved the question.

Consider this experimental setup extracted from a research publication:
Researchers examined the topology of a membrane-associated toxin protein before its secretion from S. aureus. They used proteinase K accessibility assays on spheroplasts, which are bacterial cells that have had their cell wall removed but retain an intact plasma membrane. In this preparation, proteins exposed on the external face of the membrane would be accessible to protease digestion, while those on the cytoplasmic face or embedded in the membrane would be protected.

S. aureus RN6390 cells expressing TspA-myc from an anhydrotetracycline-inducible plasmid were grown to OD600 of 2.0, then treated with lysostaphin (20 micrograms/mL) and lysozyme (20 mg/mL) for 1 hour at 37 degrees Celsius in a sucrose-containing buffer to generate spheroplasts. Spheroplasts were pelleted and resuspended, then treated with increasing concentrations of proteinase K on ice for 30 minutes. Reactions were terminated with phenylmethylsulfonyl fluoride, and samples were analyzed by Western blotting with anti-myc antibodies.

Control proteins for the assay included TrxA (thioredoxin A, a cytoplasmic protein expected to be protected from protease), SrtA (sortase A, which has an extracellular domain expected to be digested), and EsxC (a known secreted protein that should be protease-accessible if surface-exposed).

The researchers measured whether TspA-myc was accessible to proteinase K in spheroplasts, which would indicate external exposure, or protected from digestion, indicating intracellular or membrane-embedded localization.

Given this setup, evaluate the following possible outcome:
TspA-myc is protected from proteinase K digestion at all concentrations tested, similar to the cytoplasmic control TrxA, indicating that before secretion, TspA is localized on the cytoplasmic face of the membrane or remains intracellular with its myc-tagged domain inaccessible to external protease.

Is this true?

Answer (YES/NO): NO